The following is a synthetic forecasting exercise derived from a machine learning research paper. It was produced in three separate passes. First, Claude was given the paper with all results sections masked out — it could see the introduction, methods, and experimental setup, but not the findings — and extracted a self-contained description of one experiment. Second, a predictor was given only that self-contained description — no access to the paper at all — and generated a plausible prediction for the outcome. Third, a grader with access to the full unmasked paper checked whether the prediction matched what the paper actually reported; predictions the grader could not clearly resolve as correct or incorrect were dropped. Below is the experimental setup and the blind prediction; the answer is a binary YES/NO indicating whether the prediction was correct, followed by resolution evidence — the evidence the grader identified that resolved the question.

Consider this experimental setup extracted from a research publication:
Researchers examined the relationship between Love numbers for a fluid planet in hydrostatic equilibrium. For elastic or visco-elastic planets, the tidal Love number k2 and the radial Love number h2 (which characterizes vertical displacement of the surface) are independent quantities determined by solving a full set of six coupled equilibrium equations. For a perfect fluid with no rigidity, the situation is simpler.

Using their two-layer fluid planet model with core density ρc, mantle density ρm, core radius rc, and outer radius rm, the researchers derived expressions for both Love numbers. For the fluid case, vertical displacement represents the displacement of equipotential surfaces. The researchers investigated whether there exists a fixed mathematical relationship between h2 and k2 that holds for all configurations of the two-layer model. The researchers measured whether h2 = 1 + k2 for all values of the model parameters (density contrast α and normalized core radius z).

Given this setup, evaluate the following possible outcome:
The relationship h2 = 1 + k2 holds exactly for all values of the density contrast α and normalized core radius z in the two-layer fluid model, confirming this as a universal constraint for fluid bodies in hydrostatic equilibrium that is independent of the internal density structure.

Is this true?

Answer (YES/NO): YES